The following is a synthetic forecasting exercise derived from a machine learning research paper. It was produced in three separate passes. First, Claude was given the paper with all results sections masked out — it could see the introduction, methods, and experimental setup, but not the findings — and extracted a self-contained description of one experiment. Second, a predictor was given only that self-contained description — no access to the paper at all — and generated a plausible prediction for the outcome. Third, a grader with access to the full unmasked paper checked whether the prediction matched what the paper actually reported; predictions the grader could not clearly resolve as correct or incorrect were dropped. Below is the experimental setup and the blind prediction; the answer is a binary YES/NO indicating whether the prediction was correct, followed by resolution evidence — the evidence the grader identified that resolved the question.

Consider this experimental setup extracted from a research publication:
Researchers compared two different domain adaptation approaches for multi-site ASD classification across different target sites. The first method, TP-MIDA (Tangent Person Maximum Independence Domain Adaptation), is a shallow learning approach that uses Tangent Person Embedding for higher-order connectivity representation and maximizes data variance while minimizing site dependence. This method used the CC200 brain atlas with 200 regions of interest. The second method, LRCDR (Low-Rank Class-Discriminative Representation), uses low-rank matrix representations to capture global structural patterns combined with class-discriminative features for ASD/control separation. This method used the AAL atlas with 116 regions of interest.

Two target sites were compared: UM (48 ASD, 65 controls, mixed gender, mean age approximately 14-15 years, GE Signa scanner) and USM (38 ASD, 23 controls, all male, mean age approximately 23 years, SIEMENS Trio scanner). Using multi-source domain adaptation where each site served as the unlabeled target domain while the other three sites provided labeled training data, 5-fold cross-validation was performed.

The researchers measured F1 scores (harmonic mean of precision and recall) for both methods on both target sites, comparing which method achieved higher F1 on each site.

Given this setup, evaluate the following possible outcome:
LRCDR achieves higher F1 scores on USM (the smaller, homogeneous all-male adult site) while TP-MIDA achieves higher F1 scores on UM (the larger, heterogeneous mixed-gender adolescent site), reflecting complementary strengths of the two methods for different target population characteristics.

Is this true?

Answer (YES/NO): NO